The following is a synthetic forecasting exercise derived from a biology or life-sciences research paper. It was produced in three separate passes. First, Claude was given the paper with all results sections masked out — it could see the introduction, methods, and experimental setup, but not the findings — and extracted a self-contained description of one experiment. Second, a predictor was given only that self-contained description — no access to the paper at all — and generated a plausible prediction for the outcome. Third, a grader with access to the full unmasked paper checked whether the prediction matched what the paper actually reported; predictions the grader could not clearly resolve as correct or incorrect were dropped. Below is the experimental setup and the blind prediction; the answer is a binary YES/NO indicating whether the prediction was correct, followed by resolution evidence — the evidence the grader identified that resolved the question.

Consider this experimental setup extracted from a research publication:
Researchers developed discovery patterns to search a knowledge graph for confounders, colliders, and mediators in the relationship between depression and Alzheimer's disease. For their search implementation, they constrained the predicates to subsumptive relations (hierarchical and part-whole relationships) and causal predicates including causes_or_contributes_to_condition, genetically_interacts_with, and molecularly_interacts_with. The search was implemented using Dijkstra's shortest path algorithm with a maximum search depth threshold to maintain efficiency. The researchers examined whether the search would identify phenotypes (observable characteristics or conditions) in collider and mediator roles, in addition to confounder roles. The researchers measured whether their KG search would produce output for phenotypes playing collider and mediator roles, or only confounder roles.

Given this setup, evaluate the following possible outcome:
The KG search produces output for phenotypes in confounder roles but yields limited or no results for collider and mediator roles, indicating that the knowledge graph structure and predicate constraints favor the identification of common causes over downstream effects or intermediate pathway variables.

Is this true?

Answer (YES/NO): NO